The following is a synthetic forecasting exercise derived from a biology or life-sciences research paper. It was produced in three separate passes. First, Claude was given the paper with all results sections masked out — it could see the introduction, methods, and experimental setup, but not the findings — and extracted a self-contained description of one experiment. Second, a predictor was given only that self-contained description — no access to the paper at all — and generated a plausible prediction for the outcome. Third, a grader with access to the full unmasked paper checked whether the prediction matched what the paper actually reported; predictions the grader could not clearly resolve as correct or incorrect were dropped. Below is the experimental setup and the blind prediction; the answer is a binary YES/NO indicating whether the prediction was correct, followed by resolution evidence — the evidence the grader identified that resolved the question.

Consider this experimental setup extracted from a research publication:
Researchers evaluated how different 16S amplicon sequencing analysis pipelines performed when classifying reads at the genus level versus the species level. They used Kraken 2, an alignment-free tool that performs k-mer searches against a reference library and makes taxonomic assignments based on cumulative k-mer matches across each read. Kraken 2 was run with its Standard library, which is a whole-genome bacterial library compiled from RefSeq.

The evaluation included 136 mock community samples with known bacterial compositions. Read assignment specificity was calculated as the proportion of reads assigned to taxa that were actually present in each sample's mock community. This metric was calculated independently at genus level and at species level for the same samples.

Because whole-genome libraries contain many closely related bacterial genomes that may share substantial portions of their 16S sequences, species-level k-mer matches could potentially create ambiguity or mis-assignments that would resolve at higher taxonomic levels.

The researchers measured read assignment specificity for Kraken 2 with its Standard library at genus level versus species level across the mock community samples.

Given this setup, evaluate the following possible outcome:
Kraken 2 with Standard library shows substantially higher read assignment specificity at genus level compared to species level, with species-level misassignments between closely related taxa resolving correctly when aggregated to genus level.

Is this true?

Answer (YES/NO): NO